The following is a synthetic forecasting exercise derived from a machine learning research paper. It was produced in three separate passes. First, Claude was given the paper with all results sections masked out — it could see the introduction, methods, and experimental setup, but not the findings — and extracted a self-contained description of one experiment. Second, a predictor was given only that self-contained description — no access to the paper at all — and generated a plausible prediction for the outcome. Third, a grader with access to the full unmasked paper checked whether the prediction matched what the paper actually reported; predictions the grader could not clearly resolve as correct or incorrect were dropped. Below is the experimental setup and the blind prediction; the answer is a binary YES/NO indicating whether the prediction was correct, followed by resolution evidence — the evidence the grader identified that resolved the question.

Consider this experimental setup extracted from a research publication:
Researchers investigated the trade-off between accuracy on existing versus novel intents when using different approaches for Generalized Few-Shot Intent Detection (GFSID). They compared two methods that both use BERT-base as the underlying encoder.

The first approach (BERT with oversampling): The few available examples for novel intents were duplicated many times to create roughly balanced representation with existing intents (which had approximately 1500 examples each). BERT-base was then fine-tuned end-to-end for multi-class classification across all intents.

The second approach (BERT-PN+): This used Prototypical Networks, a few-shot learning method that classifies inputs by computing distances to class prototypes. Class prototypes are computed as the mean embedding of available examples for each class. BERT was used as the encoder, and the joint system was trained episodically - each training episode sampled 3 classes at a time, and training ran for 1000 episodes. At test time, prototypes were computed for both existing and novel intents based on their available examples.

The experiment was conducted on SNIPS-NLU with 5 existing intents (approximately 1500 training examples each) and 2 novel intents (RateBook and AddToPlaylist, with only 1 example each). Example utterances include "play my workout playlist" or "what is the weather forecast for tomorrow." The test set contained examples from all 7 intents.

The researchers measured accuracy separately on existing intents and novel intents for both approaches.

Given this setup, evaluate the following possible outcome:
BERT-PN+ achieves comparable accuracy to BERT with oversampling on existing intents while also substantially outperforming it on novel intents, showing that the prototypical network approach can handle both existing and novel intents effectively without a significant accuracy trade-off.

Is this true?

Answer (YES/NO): NO